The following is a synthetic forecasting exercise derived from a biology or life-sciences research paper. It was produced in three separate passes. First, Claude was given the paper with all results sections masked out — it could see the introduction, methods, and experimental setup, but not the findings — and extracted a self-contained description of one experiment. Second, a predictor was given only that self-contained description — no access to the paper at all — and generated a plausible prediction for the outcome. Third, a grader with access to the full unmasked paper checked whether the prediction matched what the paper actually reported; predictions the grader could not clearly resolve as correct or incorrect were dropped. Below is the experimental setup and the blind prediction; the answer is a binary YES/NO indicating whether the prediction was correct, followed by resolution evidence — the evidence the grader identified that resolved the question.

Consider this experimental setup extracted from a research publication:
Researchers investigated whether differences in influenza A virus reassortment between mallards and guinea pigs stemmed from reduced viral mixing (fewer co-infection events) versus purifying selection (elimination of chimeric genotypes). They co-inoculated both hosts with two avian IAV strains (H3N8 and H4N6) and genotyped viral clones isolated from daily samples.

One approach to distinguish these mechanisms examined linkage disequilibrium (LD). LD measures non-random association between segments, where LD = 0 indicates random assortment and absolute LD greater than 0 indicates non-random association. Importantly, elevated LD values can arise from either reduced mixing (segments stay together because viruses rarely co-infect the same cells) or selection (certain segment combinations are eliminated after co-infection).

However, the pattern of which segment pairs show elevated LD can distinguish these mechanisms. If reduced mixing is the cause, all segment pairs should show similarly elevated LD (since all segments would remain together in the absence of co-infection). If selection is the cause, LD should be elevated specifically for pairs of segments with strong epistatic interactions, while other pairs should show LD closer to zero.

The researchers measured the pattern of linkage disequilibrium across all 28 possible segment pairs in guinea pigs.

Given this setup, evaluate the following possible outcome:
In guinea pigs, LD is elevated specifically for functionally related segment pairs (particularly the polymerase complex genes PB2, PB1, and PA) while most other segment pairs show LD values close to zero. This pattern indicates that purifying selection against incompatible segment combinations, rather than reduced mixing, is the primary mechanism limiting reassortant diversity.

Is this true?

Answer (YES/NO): NO